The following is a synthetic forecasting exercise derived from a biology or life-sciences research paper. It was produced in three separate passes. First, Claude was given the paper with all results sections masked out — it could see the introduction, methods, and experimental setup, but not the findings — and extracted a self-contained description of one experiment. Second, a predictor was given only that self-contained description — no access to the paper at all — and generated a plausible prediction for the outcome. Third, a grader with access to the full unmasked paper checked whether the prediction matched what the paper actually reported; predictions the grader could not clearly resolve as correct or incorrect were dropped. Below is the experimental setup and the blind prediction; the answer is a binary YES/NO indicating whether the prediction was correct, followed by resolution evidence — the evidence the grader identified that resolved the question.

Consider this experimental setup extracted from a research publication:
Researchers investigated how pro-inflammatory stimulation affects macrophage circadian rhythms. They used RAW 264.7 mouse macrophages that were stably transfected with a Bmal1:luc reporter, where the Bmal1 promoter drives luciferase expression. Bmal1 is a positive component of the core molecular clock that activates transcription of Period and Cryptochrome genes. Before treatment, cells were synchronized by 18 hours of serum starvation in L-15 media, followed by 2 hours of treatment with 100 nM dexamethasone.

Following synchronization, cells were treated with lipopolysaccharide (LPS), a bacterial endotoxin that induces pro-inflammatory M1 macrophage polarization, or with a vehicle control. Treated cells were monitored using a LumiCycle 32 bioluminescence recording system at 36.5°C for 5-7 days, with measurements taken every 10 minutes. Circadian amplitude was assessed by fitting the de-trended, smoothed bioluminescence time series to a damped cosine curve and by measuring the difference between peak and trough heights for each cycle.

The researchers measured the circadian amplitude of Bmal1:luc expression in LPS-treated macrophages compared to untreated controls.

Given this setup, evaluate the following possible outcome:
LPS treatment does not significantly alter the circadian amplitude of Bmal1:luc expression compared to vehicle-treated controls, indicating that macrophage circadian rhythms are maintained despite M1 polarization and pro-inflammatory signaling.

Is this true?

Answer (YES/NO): NO